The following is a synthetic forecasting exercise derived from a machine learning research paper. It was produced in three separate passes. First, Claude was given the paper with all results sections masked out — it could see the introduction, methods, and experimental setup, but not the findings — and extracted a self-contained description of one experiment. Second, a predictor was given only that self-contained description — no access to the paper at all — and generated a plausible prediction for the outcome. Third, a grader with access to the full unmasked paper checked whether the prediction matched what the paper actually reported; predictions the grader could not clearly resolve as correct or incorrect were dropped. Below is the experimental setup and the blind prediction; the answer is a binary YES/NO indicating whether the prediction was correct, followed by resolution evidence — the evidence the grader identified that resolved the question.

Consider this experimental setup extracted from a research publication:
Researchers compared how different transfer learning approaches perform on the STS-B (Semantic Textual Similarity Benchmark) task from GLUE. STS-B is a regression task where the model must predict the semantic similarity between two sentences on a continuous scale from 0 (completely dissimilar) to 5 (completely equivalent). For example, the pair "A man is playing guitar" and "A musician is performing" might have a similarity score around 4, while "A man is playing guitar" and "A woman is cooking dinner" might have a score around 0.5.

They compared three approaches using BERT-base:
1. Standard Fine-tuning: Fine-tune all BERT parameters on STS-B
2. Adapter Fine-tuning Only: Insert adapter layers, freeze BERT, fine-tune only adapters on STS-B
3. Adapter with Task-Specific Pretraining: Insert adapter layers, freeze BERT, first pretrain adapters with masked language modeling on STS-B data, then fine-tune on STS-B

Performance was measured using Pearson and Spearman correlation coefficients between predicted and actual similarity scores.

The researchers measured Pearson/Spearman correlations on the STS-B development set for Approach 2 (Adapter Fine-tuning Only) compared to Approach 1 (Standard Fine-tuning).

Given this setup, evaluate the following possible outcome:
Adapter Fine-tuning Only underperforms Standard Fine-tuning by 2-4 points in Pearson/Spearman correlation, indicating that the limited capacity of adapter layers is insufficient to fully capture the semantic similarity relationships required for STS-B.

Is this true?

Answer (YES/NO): NO